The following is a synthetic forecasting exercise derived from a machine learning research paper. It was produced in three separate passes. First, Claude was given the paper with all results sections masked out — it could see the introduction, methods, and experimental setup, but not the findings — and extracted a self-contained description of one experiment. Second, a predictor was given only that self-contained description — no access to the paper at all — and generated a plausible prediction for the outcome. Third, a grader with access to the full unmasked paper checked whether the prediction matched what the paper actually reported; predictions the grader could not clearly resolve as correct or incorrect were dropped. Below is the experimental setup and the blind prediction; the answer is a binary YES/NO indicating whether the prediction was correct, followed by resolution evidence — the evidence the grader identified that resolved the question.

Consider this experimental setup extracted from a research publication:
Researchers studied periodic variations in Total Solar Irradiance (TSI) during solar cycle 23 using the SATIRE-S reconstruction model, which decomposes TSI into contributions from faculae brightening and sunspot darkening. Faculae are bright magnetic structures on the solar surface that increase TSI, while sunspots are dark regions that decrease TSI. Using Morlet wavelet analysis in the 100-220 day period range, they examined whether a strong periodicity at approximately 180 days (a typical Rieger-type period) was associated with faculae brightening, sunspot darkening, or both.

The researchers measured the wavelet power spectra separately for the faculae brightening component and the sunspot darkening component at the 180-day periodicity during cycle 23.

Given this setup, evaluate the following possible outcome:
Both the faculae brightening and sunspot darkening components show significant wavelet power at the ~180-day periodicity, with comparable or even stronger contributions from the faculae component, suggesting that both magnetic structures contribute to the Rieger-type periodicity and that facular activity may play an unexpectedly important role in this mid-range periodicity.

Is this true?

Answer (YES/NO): NO